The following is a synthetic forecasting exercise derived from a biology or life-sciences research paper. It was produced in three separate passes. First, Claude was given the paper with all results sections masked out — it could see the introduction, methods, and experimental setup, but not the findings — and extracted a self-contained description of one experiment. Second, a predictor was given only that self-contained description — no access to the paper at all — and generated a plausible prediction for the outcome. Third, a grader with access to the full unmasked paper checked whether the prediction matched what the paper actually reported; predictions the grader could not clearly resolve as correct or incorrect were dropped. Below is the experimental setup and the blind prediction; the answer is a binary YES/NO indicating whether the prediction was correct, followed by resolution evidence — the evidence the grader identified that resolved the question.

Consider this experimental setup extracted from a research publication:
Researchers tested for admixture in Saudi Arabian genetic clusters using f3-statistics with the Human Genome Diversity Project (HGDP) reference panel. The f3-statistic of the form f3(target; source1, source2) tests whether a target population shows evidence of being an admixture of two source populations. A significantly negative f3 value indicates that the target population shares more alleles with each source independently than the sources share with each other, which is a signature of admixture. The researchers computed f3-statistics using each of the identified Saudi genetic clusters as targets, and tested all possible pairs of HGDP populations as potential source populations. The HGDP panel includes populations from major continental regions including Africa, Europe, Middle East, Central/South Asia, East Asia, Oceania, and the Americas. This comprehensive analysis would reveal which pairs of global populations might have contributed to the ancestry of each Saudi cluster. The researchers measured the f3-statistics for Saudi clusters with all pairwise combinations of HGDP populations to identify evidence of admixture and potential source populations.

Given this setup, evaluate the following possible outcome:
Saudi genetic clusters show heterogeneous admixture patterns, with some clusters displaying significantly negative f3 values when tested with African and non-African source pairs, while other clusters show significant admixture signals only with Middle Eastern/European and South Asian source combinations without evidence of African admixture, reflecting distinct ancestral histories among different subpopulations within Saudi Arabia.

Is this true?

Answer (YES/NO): NO